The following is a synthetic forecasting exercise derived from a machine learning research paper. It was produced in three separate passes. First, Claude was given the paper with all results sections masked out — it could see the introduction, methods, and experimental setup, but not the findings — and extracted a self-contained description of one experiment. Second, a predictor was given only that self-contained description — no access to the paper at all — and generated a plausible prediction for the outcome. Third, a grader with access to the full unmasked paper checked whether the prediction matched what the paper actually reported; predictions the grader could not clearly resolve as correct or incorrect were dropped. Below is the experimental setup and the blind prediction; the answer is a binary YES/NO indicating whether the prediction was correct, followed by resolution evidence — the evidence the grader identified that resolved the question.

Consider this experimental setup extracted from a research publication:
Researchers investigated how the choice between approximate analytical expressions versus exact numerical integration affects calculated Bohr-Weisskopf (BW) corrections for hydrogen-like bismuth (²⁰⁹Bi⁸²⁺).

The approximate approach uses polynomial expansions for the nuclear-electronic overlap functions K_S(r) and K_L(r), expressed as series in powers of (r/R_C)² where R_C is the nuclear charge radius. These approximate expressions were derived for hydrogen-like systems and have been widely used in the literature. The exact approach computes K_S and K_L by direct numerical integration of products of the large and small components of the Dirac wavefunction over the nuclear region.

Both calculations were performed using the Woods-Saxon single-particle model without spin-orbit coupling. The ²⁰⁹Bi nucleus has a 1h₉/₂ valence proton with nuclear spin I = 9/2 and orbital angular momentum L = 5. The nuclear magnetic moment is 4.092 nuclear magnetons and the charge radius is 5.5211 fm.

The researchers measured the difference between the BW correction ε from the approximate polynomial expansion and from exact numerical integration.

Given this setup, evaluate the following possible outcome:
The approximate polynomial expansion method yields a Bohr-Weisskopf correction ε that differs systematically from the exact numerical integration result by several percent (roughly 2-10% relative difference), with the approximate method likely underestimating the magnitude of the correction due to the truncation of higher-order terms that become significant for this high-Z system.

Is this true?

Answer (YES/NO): YES